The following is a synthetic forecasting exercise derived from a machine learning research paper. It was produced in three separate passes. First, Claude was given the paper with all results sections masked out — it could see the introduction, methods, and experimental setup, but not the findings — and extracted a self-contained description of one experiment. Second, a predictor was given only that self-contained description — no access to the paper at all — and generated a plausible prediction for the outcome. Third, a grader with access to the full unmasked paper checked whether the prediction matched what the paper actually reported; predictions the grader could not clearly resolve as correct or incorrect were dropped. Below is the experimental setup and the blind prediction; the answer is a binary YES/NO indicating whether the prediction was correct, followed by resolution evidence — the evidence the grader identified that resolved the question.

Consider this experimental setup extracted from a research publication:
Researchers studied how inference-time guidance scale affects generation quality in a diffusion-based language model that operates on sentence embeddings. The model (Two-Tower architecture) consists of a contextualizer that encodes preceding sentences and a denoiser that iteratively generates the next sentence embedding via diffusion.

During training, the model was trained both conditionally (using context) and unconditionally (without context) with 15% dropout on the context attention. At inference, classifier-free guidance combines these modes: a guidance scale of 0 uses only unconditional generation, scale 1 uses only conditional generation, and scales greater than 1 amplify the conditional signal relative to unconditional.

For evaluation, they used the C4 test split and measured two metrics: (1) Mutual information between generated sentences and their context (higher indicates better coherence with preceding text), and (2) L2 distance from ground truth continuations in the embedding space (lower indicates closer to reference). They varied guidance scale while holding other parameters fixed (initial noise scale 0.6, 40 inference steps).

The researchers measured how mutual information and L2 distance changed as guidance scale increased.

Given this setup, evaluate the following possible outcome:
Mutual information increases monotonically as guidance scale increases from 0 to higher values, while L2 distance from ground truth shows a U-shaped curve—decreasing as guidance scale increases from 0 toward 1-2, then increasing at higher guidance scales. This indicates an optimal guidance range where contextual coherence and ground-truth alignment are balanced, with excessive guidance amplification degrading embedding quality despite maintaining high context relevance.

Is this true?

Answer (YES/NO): NO